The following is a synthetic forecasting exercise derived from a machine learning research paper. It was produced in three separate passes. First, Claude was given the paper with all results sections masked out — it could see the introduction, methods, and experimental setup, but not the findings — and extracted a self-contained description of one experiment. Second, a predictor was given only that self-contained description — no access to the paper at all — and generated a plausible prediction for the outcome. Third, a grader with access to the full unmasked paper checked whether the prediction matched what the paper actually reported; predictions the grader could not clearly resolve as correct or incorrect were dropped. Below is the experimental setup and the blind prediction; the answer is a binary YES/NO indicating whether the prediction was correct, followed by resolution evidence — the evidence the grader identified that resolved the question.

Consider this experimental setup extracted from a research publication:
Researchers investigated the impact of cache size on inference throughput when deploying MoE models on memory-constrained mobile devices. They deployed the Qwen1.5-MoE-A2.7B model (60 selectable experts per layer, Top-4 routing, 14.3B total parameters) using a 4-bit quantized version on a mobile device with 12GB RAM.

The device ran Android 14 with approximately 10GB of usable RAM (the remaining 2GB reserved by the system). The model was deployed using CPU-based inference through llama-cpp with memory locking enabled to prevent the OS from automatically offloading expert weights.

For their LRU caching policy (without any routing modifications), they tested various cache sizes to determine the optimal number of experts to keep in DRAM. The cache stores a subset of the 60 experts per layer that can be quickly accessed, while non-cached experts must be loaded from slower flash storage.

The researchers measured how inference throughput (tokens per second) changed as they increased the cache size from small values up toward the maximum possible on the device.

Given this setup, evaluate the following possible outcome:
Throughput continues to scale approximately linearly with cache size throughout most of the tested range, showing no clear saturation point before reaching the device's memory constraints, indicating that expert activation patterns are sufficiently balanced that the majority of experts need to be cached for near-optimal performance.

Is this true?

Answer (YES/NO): NO